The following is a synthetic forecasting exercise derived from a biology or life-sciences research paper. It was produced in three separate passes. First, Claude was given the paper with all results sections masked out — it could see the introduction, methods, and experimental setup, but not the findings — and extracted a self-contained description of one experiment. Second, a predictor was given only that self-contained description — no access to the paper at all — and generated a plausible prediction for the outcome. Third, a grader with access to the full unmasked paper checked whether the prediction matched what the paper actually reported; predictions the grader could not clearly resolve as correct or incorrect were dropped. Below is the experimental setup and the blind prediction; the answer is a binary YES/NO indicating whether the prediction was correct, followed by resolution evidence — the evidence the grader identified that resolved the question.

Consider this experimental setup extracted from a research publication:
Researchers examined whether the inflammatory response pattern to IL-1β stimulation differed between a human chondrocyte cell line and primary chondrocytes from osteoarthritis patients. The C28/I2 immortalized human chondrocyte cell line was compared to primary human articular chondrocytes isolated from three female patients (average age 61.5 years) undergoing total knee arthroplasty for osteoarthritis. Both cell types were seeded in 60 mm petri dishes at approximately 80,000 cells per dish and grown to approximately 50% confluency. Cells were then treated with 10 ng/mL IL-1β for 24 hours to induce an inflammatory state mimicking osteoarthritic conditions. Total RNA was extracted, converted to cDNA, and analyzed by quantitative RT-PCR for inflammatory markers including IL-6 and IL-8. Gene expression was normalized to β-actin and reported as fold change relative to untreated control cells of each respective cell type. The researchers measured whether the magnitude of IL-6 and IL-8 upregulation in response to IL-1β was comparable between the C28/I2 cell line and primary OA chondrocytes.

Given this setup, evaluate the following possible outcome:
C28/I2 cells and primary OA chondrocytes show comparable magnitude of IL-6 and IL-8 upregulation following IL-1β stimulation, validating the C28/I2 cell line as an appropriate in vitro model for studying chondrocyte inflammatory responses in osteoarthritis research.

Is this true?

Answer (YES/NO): YES